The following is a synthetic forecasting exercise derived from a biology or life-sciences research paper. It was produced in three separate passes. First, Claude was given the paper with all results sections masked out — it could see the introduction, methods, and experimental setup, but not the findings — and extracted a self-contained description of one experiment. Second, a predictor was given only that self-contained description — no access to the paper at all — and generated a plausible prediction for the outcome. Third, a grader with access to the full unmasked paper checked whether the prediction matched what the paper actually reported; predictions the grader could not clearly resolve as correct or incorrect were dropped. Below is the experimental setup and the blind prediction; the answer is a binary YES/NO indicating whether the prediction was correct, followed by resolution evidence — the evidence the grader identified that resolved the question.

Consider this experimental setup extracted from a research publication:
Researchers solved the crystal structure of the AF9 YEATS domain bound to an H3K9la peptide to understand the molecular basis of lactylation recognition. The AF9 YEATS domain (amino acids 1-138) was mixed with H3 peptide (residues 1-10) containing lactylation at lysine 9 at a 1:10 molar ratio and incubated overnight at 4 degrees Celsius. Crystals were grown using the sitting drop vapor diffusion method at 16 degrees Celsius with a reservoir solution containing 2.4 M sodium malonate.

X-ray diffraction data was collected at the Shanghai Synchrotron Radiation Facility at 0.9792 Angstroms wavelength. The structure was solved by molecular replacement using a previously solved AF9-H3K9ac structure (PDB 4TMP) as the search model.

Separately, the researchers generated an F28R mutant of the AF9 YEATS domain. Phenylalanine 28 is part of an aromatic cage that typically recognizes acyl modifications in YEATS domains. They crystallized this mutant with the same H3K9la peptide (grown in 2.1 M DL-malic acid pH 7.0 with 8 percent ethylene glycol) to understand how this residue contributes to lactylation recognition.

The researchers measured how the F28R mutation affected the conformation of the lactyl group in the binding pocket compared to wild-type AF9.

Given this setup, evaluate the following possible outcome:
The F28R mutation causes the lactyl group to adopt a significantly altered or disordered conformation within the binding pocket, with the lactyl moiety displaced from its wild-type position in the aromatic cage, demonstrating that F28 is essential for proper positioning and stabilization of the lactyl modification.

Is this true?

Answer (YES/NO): NO